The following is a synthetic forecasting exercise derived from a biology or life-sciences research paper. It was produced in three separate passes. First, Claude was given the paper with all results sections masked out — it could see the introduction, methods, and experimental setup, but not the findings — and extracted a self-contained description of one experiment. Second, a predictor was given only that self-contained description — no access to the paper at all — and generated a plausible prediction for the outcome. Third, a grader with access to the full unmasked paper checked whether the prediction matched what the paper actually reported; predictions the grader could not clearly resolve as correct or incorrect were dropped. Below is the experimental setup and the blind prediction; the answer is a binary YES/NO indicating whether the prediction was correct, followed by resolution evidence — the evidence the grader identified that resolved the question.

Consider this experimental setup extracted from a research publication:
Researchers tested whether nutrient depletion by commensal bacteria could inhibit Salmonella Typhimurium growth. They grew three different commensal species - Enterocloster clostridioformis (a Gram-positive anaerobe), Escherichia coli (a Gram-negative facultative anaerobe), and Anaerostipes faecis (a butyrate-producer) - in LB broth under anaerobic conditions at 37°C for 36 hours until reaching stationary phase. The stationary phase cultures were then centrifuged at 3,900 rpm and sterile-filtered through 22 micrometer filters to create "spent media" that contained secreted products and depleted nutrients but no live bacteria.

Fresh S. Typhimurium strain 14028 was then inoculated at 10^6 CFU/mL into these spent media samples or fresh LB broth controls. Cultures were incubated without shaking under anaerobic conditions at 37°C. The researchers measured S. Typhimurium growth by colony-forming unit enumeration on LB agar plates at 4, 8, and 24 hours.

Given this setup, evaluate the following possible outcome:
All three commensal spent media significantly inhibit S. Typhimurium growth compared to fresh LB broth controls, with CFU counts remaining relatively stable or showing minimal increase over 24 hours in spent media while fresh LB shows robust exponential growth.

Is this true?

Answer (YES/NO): NO